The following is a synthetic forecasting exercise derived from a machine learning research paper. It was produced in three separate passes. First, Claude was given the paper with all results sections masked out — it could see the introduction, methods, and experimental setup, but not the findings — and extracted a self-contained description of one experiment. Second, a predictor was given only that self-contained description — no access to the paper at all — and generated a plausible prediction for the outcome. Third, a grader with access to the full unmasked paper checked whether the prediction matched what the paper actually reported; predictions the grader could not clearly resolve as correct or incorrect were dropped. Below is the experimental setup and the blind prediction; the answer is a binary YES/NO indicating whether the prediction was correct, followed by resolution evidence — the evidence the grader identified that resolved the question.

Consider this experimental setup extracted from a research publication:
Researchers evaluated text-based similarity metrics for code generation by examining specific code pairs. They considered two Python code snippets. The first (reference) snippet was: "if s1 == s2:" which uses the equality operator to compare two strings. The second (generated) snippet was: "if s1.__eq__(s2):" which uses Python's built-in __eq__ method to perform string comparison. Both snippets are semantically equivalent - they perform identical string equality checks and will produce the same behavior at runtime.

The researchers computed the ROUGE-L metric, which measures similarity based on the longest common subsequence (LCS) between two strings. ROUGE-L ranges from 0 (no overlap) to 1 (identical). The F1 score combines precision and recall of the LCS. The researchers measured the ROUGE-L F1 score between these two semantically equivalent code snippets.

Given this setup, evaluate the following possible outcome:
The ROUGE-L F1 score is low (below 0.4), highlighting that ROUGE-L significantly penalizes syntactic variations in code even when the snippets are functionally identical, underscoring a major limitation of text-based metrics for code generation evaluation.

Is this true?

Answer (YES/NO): NO